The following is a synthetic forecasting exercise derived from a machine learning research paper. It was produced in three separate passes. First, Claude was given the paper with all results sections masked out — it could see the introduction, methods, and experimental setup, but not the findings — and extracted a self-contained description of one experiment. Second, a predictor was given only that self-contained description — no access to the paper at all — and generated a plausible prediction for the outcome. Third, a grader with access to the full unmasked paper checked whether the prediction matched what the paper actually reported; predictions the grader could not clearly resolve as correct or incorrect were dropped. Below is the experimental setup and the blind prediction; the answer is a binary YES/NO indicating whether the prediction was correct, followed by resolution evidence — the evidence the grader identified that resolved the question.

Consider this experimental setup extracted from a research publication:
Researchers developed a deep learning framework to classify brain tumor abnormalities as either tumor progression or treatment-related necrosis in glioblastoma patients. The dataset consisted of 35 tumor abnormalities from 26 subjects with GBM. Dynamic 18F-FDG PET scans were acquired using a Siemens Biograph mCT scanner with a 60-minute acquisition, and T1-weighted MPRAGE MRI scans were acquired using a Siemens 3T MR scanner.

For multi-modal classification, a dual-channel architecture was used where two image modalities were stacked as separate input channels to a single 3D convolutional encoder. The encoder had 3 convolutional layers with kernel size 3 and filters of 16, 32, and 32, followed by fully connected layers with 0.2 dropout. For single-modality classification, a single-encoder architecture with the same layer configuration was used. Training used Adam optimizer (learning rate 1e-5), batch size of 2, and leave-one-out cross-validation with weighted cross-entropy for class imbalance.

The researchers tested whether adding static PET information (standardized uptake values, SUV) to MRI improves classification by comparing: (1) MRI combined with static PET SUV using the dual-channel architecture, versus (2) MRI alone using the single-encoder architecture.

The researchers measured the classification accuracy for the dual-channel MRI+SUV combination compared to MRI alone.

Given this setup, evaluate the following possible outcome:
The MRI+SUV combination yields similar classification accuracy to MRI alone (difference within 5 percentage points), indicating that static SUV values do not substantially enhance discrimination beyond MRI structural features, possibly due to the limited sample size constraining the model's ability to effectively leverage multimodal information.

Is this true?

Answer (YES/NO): YES